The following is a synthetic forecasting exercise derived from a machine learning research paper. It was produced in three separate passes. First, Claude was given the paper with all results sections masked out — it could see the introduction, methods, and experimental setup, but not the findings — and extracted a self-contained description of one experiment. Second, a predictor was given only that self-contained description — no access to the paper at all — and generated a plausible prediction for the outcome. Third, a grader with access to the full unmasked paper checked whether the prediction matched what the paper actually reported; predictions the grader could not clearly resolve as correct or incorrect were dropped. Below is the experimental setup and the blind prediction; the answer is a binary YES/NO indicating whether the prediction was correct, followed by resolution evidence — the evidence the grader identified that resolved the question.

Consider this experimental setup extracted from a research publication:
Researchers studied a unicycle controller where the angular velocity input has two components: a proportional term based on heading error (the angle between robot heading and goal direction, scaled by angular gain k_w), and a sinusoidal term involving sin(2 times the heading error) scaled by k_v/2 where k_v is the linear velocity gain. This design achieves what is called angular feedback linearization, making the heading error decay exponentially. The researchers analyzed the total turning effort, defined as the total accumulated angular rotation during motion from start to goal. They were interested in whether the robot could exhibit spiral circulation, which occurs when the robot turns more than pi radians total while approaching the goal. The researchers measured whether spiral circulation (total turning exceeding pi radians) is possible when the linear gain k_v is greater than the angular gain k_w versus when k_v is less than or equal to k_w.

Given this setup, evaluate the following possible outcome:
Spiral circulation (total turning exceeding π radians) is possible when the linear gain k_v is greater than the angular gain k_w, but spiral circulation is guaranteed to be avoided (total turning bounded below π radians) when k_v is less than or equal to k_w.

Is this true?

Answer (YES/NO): YES